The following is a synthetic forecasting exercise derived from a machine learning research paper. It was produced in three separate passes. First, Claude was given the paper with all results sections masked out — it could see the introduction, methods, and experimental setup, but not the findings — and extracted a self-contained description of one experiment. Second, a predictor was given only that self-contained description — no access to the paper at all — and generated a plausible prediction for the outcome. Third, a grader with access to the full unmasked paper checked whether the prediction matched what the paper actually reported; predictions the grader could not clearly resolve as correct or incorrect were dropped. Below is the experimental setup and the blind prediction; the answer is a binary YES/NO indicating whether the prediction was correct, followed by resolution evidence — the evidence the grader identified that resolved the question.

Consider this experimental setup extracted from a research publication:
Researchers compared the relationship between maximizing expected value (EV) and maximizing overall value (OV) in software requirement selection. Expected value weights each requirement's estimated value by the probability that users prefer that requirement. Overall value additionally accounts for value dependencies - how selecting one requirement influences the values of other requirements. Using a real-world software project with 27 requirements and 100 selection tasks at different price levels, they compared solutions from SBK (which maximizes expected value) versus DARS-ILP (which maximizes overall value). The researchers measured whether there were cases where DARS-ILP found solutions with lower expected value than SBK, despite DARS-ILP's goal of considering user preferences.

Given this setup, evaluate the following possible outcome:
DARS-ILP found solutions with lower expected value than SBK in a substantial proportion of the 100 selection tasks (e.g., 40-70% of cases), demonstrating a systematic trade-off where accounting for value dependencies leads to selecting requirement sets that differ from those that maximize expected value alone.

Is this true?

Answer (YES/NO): NO